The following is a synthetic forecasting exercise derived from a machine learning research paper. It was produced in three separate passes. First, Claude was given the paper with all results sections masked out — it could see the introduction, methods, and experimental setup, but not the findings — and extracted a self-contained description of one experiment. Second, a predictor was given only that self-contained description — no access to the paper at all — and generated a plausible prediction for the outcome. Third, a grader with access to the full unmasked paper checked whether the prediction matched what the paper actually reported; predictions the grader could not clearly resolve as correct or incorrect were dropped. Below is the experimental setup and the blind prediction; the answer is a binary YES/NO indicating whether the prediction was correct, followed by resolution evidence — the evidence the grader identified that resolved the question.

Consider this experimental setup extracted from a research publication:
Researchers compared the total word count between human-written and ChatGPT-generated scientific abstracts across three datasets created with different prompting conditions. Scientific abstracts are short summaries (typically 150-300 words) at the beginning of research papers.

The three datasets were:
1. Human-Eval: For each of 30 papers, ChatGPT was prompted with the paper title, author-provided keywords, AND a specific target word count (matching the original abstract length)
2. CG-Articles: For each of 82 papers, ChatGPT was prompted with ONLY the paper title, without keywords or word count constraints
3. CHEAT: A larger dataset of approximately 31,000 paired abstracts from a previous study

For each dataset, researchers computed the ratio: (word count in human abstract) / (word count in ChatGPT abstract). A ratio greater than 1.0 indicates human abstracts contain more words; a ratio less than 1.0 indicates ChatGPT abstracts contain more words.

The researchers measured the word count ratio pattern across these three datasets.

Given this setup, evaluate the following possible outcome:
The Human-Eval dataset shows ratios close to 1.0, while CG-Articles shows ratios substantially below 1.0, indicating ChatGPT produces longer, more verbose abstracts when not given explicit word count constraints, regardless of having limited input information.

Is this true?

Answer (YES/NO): NO